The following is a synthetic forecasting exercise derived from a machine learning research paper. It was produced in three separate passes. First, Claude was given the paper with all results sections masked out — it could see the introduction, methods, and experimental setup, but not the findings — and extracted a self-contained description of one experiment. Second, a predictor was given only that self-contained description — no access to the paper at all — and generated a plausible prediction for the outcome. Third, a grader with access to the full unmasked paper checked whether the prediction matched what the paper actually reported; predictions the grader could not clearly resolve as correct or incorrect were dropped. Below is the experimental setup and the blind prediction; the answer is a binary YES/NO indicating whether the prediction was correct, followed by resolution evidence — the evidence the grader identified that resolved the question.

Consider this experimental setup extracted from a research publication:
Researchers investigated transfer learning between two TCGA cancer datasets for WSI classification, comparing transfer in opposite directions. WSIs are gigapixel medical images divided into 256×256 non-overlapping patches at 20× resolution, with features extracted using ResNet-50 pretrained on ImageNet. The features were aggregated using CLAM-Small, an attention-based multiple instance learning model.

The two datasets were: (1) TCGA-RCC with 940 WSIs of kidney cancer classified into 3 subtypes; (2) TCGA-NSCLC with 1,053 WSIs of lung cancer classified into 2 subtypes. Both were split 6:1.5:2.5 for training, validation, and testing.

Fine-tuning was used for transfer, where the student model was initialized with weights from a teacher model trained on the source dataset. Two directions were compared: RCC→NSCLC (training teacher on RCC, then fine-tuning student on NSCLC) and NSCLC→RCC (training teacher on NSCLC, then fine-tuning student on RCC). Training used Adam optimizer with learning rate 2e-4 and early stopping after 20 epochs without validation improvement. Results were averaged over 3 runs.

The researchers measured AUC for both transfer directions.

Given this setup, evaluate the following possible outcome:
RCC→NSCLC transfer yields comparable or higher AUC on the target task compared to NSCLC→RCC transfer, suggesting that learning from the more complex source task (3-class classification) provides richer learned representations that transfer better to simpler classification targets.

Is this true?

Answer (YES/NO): NO